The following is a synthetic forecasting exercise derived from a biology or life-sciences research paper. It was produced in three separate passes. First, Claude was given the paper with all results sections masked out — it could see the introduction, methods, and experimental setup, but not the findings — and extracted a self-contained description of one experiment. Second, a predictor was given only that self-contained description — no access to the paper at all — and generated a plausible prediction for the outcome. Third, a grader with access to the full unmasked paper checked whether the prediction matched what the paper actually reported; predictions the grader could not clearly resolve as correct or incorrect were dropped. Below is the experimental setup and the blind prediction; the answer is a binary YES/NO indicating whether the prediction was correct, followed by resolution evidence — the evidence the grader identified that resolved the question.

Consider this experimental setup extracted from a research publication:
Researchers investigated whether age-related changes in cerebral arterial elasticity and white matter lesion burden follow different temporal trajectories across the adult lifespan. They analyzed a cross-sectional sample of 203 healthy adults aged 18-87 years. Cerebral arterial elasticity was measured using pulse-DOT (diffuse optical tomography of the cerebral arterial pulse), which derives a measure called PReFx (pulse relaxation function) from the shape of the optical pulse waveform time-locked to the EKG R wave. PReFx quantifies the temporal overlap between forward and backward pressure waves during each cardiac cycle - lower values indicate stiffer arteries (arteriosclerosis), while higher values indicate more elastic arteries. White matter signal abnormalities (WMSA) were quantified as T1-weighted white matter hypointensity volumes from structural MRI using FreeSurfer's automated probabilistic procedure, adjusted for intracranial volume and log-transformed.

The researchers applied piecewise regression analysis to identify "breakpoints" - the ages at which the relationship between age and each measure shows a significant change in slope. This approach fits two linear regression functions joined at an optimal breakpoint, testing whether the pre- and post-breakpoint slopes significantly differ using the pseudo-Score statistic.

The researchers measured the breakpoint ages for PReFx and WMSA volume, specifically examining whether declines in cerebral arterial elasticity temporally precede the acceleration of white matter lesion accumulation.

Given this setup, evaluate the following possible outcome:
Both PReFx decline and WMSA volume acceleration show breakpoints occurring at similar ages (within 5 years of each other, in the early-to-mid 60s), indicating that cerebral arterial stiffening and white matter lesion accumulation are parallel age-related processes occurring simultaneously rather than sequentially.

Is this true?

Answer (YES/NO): NO